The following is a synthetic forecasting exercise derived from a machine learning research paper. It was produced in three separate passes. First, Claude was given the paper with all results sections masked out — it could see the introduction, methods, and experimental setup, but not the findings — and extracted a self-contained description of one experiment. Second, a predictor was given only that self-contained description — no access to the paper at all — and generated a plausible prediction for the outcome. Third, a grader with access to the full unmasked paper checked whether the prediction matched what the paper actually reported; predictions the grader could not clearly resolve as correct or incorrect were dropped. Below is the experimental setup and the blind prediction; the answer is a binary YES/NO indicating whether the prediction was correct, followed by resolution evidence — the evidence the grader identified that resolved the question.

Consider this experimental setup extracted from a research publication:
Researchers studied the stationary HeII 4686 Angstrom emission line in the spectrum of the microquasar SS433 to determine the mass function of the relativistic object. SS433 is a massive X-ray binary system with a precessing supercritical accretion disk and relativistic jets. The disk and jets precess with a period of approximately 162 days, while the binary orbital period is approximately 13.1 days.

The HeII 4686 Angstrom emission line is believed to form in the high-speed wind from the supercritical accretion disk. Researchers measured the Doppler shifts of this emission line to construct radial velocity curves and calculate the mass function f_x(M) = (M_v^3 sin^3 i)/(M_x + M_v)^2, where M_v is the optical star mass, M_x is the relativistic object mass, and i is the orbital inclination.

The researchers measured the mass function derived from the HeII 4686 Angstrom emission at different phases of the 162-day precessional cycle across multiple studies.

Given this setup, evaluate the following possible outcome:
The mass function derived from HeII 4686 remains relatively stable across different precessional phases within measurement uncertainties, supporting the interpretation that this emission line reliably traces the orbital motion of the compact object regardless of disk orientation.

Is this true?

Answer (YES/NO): NO